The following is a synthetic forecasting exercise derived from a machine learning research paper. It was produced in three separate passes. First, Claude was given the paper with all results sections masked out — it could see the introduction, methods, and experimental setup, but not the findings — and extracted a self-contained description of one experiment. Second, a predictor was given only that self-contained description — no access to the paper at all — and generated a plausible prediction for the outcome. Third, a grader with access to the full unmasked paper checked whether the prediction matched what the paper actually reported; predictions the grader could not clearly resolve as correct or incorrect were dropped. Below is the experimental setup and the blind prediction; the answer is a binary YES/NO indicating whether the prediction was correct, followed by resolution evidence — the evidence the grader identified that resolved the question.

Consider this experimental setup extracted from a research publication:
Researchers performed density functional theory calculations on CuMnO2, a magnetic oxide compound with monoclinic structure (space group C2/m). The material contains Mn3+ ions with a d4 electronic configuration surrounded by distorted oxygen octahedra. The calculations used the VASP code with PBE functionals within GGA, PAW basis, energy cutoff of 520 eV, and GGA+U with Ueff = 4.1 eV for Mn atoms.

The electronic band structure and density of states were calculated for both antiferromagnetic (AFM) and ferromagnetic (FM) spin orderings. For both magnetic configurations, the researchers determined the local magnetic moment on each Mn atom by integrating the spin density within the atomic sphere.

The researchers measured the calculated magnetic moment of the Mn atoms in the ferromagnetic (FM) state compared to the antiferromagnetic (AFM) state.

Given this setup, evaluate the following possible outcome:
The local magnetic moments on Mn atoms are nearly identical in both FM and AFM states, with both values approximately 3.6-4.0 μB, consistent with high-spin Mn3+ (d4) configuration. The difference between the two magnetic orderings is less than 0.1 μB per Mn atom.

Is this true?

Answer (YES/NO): NO